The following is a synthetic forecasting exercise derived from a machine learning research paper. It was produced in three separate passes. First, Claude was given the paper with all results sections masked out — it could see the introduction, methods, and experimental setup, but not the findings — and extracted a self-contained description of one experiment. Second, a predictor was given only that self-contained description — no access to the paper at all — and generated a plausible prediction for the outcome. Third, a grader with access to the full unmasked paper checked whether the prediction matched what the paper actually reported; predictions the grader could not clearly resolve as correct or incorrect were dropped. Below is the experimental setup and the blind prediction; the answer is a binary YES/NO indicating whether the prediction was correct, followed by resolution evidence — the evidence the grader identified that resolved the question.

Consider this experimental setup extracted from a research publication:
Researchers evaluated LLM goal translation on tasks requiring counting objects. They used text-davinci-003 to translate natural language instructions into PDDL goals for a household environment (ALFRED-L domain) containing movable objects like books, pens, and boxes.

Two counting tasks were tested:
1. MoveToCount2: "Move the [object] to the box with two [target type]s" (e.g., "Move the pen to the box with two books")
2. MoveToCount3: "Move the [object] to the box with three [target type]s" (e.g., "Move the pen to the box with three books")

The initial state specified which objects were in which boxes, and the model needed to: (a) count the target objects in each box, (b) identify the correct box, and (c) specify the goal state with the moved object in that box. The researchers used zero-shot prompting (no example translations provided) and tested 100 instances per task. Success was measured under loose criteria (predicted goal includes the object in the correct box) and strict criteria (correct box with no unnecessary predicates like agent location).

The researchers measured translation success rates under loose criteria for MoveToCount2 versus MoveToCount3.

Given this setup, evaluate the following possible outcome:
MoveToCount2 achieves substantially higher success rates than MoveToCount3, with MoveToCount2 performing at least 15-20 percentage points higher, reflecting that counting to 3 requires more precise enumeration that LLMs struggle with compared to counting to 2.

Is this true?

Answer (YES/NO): YES